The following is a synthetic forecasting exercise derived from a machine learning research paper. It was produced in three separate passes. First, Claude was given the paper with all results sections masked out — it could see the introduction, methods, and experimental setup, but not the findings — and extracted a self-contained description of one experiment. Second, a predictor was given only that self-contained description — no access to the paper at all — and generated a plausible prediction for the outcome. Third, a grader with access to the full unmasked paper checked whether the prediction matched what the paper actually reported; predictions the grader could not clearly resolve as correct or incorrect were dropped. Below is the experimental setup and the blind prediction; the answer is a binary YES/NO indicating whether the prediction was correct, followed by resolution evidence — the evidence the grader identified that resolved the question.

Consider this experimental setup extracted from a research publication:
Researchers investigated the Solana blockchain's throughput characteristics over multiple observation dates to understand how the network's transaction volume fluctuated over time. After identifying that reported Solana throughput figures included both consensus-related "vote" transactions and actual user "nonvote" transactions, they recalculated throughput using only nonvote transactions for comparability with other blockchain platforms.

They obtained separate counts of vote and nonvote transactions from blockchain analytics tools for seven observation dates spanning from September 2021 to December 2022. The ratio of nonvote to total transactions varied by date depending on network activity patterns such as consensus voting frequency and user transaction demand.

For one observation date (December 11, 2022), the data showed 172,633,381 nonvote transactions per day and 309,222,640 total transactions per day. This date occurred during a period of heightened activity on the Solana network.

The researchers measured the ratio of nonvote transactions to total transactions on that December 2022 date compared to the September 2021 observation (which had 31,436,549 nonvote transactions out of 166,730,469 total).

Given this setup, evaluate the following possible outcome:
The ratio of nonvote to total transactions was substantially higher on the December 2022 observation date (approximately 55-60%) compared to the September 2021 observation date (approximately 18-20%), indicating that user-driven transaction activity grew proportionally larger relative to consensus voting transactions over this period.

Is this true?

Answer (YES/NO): NO